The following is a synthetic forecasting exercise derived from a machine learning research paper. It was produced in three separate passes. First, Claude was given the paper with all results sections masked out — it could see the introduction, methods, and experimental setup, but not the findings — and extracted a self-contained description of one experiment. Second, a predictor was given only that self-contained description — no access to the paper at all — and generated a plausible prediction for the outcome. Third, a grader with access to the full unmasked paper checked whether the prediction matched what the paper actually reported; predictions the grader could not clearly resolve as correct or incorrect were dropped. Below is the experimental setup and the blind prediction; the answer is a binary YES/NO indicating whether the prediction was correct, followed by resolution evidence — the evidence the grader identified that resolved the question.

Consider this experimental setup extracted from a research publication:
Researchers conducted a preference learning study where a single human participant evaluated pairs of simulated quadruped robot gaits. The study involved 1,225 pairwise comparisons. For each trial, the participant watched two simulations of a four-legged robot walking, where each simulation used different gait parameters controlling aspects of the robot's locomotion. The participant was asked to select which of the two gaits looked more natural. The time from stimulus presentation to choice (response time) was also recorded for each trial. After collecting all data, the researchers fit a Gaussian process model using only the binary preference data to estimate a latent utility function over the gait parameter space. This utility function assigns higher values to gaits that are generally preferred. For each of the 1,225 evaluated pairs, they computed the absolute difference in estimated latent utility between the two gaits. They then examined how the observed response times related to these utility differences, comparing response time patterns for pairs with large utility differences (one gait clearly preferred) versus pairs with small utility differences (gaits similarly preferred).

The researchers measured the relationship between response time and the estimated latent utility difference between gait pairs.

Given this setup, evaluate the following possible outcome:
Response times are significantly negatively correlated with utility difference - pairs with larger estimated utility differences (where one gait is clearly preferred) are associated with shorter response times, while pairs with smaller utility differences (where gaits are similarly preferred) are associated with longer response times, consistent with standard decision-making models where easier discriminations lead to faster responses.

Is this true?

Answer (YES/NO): YES